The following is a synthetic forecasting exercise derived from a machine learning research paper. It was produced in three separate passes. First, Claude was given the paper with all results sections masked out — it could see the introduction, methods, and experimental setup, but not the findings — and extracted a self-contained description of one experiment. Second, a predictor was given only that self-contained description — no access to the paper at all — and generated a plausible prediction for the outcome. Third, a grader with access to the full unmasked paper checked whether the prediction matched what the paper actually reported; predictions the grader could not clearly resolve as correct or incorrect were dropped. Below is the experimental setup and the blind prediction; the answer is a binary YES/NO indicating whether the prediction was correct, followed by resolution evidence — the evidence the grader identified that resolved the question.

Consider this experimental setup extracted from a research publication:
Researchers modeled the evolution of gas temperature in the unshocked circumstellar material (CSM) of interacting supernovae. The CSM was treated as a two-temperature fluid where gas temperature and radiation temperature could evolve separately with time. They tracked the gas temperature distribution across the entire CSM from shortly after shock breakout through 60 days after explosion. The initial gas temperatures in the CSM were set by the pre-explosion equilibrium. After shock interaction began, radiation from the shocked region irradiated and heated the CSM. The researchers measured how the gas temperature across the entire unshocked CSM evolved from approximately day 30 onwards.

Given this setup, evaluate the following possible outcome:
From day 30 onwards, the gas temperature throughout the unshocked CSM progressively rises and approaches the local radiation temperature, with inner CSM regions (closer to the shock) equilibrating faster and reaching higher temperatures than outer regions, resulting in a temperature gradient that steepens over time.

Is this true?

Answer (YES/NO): NO